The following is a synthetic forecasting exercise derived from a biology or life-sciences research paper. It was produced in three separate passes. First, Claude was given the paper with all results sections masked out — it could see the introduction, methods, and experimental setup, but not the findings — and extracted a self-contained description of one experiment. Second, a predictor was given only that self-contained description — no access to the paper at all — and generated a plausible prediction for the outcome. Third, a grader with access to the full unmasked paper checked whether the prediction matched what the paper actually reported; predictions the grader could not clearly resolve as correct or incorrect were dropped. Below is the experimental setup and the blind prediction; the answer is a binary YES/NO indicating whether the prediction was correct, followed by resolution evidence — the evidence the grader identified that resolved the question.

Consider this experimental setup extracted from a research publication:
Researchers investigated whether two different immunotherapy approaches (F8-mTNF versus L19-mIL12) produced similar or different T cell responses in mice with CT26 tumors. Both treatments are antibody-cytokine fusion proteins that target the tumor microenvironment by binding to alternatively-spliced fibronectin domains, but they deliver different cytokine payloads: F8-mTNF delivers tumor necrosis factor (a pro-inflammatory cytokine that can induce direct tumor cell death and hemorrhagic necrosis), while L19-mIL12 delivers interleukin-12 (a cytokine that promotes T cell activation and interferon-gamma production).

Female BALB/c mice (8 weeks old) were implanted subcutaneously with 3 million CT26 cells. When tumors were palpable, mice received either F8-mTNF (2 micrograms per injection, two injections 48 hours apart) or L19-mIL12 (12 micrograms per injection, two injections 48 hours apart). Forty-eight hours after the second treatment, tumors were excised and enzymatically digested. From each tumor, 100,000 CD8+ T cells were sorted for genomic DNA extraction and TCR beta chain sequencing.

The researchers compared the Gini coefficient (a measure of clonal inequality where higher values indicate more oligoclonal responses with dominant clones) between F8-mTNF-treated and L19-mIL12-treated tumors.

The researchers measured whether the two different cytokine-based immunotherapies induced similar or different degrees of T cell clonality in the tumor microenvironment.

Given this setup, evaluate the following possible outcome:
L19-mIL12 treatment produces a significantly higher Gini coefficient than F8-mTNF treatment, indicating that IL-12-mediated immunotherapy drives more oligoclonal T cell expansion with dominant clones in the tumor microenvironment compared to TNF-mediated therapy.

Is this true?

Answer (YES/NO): NO